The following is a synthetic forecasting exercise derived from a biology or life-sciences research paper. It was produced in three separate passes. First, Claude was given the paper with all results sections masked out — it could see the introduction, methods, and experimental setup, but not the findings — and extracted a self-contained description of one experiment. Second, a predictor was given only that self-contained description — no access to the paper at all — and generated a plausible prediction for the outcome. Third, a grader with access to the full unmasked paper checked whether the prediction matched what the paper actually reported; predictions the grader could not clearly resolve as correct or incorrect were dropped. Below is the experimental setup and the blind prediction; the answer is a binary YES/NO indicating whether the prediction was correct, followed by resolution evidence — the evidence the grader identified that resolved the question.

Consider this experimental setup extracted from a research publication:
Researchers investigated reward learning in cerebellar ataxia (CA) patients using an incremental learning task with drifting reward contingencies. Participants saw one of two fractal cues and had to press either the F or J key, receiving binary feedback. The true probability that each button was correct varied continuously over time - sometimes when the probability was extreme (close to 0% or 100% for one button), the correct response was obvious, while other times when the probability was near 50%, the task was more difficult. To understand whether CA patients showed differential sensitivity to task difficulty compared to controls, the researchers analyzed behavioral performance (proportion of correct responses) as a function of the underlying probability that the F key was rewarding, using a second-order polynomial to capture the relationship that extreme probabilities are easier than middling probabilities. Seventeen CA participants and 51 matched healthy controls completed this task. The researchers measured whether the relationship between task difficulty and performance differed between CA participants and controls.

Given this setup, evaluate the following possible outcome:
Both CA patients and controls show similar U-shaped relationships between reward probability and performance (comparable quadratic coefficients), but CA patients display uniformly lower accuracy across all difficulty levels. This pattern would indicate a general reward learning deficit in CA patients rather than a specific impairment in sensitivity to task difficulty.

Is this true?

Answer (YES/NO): NO